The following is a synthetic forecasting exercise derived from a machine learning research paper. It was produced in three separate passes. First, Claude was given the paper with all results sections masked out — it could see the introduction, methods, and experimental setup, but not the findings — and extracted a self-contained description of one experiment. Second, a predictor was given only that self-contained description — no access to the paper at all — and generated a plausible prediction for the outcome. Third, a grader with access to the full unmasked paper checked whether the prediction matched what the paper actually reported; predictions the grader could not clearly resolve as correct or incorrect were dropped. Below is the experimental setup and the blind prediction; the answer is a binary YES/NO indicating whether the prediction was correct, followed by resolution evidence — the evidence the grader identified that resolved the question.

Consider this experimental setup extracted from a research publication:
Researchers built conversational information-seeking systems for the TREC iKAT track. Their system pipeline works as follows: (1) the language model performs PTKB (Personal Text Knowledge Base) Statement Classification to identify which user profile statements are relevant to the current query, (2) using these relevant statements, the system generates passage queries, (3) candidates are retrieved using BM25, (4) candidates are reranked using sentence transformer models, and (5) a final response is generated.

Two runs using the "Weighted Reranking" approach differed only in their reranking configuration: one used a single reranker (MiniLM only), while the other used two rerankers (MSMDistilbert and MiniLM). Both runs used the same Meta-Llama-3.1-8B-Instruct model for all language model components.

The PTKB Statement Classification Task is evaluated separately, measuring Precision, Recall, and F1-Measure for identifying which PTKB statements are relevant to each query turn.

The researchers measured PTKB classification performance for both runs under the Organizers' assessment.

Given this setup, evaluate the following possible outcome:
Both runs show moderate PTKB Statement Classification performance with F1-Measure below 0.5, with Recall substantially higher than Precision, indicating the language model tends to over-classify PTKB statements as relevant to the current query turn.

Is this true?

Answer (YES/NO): YES